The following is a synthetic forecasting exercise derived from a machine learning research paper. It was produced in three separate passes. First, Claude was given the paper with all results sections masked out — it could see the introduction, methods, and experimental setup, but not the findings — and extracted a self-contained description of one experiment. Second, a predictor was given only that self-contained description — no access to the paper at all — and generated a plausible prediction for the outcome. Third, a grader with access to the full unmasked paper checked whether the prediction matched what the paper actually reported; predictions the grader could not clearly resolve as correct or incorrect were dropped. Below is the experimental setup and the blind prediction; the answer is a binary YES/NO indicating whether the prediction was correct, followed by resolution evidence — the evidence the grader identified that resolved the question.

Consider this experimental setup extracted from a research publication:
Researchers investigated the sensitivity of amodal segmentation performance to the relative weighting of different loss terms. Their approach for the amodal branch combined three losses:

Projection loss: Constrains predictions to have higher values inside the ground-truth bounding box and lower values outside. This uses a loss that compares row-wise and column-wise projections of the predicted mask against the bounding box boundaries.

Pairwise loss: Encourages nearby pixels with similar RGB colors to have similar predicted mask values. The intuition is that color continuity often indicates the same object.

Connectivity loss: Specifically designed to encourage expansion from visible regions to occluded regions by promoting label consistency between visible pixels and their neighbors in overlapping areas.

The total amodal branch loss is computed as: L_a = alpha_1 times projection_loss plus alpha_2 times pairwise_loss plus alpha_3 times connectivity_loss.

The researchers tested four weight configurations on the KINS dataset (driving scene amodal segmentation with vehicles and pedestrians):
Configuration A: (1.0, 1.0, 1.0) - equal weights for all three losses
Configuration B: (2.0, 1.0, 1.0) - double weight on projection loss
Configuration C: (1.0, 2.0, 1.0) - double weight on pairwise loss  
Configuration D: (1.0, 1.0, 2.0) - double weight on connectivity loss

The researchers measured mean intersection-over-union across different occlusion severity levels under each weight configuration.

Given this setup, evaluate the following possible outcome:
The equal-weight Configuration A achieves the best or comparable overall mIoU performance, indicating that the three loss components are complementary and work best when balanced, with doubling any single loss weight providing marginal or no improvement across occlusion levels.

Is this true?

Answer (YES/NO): NO